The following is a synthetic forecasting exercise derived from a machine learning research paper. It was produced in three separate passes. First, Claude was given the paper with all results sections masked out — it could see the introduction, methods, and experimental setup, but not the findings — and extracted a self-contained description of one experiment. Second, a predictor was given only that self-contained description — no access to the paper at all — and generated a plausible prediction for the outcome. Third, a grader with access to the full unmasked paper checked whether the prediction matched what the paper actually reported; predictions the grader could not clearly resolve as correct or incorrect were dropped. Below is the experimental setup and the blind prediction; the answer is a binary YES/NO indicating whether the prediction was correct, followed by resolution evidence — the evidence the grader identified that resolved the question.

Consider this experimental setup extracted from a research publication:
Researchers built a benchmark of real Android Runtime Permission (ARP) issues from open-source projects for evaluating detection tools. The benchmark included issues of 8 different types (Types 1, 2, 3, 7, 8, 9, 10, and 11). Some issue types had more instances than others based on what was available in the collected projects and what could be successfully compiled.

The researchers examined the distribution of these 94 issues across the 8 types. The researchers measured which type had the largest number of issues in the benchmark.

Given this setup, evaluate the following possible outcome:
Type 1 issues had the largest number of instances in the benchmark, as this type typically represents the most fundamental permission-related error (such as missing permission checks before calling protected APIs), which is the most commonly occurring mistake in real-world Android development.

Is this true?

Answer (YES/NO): NO